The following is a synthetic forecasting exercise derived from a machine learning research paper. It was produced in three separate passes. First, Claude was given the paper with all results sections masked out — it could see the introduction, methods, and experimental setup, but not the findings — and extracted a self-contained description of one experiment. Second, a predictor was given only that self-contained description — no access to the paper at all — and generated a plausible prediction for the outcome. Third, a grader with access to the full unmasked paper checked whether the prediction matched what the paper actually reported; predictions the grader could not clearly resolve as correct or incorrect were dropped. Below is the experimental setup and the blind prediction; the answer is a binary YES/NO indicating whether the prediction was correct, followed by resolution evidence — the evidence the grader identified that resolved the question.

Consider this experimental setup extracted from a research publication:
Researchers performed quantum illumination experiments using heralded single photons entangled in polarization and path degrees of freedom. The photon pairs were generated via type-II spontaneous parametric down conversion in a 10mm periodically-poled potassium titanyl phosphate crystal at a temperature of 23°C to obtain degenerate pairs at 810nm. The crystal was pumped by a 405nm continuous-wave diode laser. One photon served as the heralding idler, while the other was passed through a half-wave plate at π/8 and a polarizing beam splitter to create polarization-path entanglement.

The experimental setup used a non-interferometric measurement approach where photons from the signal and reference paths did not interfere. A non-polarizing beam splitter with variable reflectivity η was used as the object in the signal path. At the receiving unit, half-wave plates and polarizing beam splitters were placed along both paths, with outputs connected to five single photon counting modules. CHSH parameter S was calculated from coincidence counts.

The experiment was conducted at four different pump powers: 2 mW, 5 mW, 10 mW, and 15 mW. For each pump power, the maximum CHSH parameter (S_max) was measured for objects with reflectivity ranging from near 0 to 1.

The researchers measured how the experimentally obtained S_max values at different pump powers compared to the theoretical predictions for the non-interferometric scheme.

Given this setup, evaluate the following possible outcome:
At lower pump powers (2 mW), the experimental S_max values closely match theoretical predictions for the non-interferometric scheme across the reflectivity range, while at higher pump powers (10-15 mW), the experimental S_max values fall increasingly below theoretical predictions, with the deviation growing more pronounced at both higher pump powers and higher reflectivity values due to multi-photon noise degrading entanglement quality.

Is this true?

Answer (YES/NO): NO